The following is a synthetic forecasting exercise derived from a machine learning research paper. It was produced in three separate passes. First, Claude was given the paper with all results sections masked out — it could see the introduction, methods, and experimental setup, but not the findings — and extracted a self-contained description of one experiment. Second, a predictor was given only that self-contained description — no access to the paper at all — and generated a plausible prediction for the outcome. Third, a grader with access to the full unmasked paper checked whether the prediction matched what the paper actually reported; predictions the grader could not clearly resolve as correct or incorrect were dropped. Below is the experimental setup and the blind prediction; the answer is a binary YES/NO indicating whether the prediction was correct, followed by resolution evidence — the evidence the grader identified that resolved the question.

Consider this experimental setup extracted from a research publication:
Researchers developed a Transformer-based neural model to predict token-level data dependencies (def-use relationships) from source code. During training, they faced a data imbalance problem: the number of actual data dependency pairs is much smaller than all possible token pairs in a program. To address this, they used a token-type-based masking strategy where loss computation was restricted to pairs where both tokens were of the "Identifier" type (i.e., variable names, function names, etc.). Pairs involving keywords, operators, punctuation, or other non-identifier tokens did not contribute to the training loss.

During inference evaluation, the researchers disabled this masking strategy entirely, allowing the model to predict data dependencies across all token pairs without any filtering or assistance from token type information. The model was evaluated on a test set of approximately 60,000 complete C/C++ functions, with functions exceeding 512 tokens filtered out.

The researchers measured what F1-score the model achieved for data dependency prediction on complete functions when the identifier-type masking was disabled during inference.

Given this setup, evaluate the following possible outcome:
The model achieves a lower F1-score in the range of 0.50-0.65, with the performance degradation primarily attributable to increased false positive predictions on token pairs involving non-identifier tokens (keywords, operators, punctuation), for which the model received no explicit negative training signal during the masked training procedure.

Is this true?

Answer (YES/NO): NO